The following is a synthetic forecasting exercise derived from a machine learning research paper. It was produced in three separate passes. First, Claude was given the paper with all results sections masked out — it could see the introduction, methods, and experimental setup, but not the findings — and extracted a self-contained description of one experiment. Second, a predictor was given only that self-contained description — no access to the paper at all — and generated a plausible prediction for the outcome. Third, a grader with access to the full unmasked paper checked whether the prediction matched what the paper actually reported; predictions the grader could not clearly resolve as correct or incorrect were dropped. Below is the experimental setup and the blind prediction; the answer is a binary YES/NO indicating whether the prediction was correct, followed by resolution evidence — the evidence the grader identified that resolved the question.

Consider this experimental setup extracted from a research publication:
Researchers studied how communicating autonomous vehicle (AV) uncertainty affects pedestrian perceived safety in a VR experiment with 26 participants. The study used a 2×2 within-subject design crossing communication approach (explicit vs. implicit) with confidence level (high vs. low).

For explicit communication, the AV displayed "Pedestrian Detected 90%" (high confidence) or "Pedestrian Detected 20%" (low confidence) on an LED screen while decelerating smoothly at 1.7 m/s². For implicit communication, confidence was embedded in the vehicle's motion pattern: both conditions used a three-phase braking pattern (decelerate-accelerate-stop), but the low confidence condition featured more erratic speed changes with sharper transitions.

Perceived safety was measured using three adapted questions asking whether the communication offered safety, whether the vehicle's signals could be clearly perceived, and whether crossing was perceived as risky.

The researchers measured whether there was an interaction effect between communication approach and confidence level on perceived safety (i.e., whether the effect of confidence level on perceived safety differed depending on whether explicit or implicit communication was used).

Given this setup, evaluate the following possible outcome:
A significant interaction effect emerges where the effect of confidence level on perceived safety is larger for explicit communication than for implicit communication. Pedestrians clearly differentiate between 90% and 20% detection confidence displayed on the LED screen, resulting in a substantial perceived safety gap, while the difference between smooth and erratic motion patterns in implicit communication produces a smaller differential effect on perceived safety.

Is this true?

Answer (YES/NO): NO